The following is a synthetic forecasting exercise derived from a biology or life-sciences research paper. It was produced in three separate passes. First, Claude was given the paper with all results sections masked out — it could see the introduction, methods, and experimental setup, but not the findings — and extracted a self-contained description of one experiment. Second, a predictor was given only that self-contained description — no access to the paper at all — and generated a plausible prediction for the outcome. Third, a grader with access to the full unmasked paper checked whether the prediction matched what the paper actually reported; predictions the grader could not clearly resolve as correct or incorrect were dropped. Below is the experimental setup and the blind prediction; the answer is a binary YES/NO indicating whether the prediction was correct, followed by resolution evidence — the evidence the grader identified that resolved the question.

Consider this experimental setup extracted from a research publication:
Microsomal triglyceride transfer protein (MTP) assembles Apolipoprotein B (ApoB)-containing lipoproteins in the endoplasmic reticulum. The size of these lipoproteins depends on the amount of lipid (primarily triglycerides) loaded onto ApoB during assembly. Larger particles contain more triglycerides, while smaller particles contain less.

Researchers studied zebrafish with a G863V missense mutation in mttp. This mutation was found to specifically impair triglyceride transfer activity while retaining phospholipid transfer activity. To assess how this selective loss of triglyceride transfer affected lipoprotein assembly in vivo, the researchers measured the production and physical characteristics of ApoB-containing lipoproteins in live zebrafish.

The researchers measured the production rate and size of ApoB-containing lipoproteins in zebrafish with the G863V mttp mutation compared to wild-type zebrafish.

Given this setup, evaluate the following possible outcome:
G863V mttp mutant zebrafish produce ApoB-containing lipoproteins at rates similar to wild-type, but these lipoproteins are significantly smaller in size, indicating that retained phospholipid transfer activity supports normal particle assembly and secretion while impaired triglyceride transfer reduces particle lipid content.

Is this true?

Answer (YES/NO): NO